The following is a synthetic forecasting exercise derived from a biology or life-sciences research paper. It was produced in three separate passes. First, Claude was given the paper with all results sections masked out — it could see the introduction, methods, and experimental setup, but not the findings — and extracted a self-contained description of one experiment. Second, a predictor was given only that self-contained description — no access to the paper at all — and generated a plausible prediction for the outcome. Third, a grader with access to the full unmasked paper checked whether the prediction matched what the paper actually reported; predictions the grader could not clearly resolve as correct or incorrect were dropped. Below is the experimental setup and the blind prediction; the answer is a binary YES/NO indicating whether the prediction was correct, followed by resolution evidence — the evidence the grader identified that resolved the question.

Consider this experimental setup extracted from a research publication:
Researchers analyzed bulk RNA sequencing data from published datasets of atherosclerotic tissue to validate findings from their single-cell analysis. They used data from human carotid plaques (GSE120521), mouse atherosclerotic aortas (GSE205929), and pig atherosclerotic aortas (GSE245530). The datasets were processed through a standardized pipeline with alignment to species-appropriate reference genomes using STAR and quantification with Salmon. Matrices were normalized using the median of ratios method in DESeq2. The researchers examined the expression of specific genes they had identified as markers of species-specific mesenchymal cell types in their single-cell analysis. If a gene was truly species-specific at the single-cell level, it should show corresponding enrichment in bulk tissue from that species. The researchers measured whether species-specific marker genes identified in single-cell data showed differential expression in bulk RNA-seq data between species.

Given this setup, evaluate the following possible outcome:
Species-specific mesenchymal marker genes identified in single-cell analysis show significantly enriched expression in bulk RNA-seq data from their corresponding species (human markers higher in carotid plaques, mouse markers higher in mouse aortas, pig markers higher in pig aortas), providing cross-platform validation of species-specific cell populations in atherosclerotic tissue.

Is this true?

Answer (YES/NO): YES